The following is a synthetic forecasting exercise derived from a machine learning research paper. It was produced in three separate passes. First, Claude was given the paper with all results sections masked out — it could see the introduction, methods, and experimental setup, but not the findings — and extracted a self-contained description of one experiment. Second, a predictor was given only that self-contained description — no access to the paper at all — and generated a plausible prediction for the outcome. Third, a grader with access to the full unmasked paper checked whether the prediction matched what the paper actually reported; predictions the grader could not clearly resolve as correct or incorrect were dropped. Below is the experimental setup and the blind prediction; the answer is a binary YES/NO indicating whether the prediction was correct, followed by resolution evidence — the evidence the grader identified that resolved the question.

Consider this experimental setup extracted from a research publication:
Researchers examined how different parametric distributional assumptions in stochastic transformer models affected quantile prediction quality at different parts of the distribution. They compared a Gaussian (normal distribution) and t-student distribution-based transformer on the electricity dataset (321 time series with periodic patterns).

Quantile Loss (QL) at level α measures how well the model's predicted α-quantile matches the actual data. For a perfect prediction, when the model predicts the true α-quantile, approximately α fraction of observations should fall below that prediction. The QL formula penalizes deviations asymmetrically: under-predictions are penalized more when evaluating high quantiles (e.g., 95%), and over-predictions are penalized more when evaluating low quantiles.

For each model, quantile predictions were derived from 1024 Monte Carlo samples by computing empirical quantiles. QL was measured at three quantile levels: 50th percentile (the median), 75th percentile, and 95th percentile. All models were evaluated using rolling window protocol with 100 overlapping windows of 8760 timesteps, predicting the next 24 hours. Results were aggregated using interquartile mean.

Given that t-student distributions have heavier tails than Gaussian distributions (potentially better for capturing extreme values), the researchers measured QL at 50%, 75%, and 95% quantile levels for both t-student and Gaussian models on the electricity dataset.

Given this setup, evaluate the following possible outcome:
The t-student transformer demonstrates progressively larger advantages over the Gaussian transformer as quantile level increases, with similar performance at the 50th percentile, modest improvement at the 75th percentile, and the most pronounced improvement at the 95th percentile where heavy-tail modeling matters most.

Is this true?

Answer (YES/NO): NO